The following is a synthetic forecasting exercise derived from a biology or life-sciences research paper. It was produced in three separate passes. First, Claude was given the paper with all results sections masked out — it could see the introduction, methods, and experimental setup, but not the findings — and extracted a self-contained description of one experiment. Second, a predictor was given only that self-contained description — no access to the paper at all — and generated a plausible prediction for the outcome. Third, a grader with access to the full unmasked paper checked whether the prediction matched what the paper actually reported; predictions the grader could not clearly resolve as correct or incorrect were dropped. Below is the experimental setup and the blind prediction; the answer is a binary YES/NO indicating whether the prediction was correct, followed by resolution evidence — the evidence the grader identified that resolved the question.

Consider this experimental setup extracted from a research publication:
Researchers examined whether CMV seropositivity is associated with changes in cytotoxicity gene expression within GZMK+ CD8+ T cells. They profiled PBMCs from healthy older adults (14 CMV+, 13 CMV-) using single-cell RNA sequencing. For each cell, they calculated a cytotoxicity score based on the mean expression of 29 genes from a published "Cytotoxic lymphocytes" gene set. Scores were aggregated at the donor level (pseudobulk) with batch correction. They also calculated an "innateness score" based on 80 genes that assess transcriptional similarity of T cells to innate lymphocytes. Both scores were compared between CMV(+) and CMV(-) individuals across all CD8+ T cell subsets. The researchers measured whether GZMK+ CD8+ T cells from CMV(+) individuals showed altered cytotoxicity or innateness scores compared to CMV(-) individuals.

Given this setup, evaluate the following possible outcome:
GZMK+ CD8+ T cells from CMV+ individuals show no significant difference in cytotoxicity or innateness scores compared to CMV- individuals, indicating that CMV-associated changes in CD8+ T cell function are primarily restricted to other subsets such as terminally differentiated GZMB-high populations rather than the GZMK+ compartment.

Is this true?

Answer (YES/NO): NO